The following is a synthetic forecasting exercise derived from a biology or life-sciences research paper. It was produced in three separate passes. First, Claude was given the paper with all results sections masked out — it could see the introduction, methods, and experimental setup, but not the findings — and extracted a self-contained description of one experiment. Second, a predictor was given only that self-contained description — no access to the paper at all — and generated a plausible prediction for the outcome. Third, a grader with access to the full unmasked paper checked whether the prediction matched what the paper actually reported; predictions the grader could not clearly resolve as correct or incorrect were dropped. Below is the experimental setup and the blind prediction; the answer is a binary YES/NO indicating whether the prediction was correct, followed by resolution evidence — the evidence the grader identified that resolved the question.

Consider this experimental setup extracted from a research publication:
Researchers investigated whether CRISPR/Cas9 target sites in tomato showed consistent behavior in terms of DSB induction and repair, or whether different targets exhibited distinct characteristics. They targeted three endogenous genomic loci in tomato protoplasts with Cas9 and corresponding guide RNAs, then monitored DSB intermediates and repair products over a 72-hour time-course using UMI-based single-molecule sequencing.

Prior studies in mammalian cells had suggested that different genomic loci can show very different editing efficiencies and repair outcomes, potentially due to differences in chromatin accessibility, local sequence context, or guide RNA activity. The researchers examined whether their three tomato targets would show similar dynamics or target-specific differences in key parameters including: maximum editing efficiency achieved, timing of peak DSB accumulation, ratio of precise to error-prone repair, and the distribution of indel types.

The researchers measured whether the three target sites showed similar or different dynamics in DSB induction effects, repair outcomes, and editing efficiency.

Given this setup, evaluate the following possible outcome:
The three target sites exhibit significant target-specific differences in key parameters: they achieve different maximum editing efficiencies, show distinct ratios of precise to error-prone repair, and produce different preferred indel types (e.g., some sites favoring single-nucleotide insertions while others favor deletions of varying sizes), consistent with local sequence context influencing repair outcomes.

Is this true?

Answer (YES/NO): YES